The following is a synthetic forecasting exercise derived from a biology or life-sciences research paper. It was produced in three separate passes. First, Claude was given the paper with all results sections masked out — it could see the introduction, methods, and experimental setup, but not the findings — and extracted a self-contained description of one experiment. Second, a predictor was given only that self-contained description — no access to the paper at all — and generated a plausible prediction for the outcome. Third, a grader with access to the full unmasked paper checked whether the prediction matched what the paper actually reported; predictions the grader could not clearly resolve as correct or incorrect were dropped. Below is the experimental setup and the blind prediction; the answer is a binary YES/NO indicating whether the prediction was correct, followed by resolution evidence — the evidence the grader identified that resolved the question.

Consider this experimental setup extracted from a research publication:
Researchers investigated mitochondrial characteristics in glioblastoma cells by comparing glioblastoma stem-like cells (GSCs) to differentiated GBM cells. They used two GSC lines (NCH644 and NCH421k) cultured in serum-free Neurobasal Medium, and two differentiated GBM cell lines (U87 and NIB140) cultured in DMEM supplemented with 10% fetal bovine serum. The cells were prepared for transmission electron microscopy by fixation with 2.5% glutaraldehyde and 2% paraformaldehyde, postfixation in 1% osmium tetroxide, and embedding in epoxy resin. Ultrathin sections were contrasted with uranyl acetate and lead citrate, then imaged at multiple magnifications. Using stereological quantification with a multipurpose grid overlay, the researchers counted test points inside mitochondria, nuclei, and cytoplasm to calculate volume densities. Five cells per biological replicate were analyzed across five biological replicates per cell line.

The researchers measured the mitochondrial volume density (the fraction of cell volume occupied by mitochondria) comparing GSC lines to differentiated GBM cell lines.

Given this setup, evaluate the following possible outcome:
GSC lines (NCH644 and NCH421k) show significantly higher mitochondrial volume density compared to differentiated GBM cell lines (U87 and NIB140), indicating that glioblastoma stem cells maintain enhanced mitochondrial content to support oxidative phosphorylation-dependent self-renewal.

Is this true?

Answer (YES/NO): YES